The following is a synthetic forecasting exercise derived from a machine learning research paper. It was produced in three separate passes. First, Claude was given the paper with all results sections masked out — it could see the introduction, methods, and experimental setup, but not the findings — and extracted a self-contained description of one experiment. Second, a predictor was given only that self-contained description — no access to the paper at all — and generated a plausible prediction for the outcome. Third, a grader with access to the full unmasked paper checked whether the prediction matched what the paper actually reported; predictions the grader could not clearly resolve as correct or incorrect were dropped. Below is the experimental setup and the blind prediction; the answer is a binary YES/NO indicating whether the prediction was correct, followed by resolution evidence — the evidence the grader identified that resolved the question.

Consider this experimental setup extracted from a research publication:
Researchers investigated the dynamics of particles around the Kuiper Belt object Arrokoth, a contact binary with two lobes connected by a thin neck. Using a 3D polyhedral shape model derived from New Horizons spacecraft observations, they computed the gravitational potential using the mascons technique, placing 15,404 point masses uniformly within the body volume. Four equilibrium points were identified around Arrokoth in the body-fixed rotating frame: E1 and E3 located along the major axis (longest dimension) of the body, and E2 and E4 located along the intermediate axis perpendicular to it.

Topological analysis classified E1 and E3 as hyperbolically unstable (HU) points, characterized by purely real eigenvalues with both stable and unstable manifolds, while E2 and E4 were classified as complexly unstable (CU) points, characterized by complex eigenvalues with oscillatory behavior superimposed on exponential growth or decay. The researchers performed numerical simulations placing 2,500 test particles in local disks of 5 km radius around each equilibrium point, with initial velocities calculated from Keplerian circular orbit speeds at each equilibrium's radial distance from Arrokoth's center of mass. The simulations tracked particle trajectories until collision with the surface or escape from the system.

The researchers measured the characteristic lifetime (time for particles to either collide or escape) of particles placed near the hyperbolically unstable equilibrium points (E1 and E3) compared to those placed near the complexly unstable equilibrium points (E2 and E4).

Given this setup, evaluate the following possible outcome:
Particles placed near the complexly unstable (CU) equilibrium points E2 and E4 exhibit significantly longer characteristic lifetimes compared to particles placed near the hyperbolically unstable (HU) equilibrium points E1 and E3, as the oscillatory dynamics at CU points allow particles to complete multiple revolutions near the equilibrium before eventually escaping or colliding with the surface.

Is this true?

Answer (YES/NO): NO